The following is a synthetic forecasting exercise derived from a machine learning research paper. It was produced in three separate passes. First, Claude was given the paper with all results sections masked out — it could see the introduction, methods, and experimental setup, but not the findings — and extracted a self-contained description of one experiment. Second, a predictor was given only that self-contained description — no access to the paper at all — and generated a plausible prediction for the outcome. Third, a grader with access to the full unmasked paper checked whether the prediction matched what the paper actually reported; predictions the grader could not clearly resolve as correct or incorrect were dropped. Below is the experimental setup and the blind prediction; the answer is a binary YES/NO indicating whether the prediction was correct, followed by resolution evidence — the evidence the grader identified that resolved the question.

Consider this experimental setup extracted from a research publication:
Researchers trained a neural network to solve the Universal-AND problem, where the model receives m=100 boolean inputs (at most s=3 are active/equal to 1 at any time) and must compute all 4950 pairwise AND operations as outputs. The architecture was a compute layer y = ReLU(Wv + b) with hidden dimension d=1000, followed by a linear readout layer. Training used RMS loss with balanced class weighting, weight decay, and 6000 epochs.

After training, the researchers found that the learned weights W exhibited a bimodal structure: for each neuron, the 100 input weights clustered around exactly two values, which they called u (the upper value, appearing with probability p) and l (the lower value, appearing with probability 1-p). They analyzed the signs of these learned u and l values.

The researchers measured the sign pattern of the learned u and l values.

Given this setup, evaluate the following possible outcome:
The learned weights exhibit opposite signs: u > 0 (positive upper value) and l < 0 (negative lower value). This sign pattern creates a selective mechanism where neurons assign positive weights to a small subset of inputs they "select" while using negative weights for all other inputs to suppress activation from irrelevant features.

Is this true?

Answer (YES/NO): NO